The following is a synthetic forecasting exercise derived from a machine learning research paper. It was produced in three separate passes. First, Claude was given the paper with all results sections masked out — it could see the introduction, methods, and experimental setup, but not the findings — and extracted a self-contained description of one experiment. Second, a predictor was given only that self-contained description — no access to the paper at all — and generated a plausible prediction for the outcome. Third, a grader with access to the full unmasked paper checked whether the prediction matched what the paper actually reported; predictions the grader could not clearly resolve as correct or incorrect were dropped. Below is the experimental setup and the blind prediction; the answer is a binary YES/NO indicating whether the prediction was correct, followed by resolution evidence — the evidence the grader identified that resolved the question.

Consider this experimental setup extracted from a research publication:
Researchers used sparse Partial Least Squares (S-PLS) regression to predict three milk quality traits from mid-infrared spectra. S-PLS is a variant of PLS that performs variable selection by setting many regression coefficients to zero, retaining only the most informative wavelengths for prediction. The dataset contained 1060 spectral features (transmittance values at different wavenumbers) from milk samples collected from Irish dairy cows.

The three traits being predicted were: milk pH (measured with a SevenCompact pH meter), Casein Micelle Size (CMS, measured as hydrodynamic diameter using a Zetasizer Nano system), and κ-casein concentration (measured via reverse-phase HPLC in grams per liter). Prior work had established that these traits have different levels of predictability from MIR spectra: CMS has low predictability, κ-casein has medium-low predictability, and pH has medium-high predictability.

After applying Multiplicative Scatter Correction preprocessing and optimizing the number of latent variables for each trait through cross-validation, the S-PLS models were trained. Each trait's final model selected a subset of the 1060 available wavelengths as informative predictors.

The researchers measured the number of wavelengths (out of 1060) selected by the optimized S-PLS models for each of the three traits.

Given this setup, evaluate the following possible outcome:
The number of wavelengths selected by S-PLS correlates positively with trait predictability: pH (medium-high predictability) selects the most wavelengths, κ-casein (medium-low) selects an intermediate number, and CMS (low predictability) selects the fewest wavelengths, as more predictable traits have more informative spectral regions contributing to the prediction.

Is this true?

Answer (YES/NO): NO